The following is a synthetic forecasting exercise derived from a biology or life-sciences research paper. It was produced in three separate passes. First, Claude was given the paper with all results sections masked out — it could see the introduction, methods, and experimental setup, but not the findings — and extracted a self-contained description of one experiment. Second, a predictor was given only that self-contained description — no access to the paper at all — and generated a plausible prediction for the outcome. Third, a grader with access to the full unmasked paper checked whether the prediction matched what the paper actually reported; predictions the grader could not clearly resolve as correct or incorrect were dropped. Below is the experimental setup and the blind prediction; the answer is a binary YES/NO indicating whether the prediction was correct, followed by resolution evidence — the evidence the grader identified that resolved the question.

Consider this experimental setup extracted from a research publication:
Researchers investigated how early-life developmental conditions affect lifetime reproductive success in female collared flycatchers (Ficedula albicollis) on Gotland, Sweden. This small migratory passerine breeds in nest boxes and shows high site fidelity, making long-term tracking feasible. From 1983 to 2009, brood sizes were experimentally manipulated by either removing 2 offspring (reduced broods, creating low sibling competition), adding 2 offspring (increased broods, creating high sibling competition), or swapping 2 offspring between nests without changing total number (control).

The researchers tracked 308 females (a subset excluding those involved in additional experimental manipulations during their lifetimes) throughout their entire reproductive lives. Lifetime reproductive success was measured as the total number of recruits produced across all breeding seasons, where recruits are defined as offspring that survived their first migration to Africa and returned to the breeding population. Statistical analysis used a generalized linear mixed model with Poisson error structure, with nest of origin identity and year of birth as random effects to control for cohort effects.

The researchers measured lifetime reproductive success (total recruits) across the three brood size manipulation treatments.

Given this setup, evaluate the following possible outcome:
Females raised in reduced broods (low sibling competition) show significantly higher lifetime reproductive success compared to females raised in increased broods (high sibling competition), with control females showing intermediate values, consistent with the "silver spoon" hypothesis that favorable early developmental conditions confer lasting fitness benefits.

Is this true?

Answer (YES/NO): NO